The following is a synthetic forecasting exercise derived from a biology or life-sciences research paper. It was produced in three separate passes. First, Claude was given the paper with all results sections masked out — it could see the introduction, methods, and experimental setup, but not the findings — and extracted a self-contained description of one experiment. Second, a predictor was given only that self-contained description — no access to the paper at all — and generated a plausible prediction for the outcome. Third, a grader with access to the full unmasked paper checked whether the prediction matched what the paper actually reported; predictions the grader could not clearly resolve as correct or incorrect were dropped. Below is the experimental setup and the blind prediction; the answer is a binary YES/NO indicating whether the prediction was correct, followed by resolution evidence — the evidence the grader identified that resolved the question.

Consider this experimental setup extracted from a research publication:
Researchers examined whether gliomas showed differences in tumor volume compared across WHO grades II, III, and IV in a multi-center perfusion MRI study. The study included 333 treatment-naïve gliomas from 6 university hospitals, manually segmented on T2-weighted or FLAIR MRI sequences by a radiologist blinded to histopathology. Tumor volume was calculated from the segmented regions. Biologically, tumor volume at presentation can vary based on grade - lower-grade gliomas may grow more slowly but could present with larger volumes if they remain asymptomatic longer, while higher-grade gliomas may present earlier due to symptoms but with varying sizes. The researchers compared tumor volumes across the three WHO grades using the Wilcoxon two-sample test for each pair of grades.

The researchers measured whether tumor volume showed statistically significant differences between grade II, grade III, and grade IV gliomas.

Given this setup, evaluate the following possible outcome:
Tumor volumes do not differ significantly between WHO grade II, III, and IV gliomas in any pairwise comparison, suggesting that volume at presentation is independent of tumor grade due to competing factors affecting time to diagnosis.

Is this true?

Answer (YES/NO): YES